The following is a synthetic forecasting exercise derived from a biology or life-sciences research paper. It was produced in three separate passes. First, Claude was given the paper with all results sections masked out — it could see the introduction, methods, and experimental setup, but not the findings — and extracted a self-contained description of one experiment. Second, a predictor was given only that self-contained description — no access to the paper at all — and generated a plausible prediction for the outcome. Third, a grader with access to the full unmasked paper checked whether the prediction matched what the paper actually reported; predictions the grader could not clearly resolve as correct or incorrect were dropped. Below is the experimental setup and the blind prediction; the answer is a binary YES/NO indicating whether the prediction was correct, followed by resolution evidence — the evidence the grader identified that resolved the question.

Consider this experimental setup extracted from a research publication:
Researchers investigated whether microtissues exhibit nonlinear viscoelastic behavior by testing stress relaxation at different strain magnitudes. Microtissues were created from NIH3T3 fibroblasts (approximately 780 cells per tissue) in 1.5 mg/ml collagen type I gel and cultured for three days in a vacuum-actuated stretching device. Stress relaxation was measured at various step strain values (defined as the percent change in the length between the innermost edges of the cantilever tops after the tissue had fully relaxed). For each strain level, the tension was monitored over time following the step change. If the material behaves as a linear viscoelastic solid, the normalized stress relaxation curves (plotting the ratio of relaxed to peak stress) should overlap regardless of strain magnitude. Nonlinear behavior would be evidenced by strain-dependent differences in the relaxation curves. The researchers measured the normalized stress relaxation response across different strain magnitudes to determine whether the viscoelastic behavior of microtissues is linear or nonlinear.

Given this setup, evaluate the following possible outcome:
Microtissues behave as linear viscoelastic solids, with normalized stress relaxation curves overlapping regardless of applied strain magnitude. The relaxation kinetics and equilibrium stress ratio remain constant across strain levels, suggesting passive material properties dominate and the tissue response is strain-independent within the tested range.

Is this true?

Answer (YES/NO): NO